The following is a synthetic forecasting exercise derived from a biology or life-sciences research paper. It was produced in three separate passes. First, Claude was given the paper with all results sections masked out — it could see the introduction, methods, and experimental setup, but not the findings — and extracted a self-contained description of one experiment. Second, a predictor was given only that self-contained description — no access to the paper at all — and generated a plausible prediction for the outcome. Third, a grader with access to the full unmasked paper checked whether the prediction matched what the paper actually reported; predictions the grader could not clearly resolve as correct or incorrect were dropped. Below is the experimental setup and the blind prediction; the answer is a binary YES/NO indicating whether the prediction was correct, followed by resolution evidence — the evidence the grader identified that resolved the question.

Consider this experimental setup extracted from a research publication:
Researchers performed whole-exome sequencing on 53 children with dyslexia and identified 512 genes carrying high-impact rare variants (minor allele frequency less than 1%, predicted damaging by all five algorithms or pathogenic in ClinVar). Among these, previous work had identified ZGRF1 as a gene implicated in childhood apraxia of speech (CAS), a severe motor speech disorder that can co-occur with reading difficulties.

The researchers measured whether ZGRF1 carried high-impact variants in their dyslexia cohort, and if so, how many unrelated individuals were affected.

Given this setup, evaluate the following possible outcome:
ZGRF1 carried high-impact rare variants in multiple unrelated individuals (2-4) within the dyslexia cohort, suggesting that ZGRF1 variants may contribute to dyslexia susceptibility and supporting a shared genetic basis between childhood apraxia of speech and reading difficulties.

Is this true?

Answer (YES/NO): YES